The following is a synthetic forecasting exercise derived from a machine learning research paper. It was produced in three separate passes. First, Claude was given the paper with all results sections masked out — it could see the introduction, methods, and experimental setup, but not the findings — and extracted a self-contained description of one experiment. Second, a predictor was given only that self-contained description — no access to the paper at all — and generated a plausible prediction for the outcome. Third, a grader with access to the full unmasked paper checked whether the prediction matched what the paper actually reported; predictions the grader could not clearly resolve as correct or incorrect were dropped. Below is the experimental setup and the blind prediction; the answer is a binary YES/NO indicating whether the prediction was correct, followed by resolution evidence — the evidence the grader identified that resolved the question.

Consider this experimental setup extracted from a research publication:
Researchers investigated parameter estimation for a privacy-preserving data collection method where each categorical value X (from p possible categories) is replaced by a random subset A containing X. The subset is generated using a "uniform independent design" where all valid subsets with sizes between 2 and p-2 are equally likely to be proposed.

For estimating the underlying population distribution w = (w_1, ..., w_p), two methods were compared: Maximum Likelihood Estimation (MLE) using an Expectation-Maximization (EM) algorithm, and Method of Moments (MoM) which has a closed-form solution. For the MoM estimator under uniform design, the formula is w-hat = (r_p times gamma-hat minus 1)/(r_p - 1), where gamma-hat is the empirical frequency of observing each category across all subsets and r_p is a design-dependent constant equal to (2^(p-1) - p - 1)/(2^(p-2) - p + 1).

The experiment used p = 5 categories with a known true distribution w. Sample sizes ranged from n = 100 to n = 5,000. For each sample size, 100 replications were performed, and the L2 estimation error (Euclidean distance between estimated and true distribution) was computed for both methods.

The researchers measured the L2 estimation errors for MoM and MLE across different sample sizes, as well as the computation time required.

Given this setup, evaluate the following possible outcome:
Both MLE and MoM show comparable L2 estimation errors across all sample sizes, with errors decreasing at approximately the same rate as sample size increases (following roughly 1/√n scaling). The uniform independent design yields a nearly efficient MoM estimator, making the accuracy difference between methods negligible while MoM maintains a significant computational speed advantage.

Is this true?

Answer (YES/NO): NO